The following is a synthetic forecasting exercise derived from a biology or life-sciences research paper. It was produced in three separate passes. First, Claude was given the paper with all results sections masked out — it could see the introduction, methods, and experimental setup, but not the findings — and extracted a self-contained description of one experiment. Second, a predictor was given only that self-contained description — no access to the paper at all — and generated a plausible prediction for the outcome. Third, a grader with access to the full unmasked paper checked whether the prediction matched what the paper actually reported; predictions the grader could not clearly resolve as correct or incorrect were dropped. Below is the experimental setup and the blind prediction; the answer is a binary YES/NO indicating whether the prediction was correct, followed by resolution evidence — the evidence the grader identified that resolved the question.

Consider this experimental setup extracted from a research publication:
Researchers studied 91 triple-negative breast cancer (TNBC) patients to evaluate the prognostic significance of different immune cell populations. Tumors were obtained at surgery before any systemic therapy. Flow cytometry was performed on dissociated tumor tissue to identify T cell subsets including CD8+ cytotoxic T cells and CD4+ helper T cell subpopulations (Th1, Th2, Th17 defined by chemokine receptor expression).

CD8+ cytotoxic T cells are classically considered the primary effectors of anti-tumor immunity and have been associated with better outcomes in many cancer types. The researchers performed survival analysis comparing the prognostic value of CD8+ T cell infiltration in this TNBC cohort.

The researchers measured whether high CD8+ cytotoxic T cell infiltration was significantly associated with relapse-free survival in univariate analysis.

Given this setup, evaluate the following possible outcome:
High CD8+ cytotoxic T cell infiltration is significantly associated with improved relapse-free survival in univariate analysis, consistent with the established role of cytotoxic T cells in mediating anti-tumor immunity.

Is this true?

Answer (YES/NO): NO